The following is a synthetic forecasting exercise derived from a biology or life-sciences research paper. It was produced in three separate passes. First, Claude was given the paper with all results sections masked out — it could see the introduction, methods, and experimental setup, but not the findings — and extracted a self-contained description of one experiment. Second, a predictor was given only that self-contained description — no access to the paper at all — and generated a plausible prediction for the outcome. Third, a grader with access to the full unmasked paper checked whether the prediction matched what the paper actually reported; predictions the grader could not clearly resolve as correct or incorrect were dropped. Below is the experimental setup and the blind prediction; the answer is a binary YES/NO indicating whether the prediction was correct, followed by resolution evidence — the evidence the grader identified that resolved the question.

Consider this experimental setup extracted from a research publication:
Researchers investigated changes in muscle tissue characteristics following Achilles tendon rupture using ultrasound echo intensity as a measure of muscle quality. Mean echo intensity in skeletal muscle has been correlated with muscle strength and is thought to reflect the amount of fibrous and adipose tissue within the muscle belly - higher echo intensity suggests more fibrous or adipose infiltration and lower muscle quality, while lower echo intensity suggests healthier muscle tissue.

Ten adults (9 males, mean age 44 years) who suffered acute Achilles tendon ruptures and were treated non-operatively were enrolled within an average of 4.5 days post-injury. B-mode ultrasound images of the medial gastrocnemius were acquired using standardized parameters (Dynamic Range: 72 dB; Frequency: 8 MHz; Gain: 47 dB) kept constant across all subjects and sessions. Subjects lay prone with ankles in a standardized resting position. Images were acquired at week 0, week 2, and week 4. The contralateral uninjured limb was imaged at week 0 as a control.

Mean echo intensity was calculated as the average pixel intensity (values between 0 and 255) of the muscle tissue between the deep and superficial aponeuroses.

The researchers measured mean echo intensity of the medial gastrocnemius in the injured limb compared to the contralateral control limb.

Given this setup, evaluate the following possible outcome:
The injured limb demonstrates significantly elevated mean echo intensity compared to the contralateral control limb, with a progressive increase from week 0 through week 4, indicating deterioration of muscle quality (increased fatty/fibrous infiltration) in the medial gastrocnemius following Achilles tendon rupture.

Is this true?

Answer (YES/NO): NO